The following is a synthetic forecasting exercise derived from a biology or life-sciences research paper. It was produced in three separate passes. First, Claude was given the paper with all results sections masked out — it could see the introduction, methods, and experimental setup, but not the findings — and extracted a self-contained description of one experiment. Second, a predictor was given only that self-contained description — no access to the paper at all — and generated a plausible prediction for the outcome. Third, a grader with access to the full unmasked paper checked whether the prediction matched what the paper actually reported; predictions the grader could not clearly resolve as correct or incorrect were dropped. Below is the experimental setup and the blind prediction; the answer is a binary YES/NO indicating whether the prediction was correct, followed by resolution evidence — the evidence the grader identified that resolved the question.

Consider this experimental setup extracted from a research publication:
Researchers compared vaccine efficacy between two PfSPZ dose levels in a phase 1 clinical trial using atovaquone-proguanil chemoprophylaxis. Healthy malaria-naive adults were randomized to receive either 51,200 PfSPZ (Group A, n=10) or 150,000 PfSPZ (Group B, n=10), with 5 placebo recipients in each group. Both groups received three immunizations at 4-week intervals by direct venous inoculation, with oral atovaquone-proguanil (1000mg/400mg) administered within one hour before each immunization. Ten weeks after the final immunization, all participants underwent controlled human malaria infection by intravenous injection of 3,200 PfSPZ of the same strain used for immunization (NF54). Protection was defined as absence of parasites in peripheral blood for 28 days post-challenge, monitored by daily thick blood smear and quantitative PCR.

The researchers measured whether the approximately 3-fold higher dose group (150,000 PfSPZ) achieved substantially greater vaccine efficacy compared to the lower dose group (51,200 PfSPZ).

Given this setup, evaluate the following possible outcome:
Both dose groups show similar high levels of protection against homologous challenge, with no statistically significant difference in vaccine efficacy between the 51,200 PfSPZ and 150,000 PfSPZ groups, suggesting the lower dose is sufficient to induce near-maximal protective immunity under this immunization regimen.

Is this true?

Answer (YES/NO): NO